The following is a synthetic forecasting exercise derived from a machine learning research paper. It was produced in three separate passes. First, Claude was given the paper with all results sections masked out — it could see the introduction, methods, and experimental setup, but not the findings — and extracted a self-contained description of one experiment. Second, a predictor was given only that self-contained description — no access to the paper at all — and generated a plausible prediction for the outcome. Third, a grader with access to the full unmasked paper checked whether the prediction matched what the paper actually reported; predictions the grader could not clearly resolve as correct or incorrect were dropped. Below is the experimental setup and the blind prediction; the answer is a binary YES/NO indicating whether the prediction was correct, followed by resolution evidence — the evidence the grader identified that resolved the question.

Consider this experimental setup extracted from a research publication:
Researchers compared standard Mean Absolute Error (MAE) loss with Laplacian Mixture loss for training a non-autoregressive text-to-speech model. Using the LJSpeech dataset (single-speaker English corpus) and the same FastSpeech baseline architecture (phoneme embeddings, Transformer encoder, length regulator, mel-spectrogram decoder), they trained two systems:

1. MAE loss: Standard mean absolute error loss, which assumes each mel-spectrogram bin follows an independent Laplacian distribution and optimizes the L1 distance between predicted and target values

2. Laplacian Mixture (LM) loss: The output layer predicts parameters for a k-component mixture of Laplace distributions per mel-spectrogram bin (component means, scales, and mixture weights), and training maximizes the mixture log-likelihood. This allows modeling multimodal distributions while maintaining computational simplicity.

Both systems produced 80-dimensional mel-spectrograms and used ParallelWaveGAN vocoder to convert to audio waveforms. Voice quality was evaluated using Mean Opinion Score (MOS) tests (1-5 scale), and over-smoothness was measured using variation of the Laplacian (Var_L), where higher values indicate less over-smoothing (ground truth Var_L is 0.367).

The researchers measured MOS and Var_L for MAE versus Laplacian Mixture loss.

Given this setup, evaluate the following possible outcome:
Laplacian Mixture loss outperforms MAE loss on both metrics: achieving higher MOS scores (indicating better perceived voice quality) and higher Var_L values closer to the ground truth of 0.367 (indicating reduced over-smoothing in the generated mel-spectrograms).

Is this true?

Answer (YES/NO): YES